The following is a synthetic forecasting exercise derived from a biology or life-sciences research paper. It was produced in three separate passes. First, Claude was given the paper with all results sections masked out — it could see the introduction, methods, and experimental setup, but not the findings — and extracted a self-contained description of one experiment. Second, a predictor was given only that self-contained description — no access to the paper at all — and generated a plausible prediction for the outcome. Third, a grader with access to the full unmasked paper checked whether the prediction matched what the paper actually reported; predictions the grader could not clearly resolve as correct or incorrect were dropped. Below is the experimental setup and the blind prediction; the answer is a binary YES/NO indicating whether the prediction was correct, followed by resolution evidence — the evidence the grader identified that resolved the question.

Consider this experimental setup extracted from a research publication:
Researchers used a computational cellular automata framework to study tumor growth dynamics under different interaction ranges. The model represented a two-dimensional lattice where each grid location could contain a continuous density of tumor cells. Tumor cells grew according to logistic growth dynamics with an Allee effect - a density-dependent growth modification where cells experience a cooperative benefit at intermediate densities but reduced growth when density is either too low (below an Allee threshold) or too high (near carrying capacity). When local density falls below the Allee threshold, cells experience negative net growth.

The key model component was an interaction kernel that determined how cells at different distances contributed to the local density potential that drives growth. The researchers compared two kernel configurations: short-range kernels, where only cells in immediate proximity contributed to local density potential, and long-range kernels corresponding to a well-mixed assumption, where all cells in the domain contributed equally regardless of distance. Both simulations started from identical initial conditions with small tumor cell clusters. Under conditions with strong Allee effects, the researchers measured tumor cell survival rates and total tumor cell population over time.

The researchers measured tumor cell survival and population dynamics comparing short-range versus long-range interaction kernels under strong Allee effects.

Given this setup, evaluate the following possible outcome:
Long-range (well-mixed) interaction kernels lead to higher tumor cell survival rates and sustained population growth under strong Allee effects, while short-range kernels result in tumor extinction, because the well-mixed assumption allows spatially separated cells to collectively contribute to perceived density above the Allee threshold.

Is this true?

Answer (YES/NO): NO